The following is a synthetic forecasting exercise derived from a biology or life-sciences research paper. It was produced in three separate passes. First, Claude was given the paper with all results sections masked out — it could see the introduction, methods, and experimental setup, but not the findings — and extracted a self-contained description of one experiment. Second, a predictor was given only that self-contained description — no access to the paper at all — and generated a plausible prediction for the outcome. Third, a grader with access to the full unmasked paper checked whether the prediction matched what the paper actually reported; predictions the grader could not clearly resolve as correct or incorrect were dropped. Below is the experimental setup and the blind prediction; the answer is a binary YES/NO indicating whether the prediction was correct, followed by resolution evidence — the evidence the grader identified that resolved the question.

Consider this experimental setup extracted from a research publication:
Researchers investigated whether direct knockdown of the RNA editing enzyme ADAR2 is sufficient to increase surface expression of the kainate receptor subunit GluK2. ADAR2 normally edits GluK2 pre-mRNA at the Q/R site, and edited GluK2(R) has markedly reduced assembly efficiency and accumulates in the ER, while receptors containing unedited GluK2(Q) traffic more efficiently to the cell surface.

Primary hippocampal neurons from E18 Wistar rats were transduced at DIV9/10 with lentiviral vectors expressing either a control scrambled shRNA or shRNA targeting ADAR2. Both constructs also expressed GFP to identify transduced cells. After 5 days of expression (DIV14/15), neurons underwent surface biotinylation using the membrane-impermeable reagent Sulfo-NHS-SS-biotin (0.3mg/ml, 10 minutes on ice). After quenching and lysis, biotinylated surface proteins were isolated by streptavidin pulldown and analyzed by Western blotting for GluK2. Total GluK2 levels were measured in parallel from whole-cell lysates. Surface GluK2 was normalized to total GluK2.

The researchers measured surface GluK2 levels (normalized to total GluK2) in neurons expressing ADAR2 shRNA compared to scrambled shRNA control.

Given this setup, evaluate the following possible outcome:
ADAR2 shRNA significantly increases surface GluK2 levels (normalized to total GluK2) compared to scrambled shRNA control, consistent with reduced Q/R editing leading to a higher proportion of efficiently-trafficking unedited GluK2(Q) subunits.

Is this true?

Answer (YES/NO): YES